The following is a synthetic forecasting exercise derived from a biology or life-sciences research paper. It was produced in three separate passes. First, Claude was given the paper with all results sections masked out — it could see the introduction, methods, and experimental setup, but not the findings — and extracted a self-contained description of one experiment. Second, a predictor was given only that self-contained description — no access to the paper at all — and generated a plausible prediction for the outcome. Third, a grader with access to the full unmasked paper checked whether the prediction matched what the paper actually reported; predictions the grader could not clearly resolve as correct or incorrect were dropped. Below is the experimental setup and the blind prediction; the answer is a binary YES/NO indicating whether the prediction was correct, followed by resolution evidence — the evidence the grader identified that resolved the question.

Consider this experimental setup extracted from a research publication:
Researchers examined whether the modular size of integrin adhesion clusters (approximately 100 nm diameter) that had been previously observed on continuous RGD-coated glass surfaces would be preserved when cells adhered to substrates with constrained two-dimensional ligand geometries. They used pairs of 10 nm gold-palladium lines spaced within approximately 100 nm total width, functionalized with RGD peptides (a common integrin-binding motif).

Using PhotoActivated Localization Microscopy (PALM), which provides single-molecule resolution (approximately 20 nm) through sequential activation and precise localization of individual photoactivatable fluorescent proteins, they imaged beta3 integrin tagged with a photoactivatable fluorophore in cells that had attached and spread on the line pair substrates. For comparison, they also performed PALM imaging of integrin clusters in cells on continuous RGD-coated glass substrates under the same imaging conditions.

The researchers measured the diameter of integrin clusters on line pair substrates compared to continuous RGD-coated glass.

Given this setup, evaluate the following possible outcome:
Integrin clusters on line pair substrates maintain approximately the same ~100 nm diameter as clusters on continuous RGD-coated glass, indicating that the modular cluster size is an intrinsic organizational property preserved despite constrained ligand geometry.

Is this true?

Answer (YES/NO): YES